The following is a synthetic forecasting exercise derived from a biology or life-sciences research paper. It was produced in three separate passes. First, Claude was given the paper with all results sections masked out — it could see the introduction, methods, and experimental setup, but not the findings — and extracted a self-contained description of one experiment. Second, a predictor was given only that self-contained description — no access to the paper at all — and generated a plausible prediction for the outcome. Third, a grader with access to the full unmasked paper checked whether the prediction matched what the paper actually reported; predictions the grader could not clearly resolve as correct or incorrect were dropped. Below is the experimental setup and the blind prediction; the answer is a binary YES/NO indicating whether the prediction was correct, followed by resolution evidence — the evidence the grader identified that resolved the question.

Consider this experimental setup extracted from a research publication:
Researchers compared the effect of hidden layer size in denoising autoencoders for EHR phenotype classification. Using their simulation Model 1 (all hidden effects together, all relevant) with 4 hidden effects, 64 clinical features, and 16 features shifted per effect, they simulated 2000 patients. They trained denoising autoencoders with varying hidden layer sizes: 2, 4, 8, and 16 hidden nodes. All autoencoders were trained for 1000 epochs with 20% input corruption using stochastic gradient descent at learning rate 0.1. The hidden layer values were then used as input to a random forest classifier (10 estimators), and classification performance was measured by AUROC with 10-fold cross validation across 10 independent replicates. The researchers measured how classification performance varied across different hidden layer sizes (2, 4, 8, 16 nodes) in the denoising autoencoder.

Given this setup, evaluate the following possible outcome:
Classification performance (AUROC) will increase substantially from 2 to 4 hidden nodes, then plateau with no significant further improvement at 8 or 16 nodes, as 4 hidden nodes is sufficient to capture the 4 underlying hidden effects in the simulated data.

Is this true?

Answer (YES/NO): NO